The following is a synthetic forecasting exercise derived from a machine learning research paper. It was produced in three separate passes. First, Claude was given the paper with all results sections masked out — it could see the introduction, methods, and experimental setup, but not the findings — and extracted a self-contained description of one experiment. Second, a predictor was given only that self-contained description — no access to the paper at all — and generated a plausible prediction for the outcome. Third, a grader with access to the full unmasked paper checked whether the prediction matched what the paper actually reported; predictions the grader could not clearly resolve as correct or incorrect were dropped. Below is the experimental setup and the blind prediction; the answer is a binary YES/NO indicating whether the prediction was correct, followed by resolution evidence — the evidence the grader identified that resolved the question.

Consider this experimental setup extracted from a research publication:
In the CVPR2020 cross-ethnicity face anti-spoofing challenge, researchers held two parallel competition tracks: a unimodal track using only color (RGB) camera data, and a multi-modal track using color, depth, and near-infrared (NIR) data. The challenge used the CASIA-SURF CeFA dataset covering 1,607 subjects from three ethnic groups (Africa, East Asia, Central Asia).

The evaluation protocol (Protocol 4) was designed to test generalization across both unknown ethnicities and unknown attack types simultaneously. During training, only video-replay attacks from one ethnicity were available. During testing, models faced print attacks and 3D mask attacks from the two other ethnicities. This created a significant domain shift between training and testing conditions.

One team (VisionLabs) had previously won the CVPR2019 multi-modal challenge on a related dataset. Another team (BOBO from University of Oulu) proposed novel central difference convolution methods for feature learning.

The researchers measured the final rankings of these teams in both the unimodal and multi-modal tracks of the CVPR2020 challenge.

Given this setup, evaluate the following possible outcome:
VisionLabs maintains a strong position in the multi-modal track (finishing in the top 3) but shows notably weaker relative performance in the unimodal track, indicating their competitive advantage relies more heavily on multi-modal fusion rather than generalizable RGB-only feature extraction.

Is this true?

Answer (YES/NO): NO